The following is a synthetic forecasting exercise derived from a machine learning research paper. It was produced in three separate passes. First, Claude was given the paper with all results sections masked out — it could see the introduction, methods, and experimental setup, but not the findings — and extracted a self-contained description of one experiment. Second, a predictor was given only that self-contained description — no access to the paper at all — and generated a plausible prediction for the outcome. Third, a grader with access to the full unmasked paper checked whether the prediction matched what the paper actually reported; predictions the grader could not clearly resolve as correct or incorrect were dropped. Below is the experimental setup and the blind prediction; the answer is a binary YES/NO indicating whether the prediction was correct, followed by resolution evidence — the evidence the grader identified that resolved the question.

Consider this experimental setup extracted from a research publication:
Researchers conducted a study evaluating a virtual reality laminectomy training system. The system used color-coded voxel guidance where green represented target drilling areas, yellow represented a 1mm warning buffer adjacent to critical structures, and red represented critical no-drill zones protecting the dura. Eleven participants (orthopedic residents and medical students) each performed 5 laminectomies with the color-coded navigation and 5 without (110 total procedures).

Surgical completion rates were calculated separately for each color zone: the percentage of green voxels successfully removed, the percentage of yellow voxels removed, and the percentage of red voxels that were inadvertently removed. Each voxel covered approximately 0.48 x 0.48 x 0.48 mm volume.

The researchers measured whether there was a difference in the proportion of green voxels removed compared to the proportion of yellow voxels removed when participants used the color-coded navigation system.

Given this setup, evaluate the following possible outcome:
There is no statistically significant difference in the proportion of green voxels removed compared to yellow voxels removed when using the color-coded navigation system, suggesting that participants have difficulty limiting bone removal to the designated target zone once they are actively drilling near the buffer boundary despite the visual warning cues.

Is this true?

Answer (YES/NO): NO